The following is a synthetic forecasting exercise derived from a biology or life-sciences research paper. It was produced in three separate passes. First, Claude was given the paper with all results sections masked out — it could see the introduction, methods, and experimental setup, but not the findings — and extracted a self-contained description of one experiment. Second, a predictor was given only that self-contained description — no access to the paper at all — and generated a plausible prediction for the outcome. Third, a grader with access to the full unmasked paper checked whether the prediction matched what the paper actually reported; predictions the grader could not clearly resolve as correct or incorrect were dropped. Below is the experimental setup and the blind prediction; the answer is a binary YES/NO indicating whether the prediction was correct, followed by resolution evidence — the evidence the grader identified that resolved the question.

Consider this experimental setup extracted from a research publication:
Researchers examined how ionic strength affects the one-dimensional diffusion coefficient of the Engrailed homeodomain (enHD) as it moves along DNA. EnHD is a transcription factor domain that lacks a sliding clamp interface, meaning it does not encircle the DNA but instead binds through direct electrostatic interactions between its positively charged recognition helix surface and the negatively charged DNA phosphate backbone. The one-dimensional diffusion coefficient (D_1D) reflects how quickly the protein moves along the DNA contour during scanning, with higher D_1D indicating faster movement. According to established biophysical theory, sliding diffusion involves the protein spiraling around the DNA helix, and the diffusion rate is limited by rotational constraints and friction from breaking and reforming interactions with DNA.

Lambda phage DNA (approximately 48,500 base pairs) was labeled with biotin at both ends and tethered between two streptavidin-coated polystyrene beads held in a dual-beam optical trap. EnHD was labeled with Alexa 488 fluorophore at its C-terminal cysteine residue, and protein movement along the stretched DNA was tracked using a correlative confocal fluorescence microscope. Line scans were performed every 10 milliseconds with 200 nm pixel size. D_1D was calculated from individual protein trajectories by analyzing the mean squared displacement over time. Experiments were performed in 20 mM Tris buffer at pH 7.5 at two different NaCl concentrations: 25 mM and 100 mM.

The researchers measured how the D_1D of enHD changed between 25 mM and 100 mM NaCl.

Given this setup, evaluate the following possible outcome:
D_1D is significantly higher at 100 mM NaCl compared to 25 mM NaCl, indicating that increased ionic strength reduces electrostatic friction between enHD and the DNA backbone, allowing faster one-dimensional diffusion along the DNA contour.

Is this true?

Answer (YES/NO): NO